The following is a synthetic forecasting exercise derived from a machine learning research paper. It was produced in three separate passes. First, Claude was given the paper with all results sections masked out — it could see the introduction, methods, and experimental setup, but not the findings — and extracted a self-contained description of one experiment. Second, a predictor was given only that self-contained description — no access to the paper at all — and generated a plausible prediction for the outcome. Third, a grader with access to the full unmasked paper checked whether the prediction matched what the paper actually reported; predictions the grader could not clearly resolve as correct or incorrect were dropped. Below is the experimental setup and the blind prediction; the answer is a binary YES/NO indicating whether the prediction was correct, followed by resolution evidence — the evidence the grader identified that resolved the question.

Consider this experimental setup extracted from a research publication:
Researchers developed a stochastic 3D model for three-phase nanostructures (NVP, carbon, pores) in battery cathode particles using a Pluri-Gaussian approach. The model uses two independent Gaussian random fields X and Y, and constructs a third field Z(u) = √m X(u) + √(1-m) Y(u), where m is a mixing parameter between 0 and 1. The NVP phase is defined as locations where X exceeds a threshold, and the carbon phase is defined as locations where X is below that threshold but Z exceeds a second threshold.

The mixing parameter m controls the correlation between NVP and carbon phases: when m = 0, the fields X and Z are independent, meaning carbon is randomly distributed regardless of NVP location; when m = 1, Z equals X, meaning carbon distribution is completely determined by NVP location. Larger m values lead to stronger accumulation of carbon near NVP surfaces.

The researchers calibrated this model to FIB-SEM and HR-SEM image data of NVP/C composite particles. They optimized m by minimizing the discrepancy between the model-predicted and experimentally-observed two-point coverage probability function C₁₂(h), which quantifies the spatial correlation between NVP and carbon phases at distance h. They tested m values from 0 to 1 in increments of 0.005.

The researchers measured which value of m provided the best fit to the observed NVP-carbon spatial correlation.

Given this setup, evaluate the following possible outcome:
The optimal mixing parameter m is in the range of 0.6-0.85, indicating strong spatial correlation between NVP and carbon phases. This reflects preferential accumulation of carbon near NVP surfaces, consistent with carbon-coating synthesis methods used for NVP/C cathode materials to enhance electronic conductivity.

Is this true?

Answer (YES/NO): NO